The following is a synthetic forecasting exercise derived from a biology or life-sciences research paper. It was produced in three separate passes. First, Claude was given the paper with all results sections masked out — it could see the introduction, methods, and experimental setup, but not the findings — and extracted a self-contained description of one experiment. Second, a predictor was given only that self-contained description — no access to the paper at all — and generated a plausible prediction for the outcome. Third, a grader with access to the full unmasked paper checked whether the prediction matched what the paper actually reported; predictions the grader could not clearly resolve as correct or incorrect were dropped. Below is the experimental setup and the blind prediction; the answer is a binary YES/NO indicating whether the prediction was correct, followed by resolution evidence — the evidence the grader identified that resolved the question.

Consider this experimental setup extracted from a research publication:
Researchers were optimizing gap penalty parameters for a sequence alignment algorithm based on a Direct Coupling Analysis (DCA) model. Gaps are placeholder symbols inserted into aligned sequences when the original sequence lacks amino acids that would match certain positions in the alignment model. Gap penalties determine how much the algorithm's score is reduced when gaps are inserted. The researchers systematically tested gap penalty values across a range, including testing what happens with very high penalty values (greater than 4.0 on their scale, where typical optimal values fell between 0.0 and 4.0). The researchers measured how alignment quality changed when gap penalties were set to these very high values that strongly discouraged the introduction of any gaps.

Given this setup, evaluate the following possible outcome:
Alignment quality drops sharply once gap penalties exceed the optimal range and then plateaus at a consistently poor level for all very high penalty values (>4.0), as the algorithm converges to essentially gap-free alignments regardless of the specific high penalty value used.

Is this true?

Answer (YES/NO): YES